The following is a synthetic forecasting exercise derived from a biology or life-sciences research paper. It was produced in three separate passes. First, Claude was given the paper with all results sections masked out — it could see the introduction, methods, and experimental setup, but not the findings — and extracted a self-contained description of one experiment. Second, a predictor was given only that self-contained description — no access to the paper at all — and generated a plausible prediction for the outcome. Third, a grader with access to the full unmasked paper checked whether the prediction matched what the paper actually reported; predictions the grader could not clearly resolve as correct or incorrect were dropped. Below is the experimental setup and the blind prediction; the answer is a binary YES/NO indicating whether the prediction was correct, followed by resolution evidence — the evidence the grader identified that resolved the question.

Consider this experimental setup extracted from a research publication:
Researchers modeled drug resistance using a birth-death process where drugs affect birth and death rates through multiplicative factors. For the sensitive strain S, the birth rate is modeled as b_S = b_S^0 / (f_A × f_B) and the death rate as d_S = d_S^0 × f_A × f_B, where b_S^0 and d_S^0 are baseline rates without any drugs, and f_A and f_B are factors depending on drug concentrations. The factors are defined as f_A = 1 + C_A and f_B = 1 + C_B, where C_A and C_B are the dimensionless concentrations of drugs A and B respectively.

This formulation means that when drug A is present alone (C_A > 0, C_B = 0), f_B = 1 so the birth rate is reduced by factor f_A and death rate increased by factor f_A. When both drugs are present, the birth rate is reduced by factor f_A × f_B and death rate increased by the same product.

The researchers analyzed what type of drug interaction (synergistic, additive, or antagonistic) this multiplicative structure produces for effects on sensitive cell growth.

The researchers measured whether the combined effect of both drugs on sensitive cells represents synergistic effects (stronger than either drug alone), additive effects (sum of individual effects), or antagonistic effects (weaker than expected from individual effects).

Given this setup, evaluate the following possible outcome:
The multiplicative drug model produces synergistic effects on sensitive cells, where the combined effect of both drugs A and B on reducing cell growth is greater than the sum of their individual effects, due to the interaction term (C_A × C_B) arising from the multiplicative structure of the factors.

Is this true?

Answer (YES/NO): YES